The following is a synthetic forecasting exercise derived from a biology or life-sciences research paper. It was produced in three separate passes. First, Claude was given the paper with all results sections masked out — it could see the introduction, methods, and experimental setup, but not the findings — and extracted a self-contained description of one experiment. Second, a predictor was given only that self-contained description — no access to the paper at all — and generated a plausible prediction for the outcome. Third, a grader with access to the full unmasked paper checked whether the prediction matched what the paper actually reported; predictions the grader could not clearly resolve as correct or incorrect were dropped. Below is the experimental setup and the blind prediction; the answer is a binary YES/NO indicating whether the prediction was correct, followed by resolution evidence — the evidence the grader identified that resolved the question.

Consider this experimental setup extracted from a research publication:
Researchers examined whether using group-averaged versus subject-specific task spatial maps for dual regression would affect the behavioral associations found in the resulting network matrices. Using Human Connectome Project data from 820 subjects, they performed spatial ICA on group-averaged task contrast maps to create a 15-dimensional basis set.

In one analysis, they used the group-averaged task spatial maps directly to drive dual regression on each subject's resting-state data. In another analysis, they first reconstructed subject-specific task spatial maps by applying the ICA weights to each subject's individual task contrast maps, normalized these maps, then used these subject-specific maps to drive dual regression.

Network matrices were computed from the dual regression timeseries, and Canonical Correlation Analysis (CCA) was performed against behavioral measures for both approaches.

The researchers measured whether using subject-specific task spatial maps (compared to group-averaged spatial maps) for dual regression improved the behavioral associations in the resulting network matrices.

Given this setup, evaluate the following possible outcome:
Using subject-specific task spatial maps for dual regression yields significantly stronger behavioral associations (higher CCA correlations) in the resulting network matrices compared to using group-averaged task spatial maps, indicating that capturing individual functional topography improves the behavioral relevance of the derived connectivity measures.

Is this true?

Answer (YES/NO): NO